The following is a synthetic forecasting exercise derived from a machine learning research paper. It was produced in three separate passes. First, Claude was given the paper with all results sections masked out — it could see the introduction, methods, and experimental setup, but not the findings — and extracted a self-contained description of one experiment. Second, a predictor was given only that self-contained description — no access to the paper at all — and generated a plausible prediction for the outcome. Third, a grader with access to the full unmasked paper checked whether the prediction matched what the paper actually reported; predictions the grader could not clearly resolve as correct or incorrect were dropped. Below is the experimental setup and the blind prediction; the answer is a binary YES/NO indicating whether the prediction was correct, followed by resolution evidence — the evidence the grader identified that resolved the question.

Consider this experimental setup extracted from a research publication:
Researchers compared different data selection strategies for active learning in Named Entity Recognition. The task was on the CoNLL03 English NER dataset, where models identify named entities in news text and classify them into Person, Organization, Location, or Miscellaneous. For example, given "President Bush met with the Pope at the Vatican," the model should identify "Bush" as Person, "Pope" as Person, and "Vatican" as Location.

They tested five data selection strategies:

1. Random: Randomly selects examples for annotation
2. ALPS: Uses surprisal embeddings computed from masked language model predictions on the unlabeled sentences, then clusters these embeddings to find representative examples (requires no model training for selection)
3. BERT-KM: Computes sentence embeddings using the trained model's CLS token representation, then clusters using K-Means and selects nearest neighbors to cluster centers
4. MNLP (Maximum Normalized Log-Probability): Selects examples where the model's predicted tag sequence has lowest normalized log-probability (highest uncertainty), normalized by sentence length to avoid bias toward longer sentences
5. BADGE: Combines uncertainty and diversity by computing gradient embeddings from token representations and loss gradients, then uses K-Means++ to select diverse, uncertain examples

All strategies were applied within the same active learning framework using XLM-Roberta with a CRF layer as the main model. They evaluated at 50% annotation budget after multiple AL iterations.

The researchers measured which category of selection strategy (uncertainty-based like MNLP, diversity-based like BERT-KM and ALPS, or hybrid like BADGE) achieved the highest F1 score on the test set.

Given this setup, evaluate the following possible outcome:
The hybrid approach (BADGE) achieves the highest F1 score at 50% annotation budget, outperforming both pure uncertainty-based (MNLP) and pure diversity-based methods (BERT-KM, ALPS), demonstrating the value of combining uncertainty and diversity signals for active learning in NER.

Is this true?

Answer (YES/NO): NO